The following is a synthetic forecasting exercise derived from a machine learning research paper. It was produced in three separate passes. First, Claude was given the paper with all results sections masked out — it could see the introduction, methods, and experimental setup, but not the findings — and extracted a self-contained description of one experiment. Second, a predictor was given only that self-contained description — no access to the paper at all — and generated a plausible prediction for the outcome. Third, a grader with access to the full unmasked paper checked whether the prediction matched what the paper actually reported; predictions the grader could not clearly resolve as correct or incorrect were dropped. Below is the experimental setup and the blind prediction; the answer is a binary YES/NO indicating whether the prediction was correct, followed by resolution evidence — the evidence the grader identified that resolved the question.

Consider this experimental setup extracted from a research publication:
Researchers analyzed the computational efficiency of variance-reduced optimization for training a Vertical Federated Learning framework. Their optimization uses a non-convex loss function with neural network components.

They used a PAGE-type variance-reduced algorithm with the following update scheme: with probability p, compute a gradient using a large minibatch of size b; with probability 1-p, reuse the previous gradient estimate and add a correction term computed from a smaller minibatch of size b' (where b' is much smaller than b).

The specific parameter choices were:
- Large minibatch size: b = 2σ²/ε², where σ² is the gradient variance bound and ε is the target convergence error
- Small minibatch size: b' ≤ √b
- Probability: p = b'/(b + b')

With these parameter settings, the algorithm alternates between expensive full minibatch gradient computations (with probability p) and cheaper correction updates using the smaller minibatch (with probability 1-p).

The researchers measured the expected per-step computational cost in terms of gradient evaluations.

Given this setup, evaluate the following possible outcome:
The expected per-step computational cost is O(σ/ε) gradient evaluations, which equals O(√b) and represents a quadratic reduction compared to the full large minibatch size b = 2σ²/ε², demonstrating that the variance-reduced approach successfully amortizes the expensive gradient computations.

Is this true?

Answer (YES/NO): YES